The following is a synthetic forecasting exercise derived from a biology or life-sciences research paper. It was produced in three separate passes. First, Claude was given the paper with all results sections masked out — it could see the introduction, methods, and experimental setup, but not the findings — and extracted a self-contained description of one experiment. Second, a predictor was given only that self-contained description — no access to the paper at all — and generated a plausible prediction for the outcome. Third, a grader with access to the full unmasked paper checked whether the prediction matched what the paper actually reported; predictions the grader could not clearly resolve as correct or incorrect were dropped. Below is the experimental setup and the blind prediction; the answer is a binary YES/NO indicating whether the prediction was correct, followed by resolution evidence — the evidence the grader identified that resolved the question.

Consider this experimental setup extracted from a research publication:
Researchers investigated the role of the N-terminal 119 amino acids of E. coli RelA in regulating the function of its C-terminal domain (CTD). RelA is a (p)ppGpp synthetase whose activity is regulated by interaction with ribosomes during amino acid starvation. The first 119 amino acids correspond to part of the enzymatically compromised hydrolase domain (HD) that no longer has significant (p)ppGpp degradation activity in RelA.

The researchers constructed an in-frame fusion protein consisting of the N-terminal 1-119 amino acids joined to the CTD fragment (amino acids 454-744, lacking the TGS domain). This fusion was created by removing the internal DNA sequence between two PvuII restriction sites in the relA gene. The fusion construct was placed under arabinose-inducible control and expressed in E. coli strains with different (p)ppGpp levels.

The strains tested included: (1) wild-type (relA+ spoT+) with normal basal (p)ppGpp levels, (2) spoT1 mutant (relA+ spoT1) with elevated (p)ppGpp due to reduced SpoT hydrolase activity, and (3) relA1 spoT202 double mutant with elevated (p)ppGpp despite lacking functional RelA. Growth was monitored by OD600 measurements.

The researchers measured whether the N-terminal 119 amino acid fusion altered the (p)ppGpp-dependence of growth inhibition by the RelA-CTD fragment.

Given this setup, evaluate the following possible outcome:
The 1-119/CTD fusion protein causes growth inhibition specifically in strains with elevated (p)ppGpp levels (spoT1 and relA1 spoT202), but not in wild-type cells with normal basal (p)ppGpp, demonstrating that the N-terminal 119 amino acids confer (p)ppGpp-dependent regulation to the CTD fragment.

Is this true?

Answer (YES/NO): YES